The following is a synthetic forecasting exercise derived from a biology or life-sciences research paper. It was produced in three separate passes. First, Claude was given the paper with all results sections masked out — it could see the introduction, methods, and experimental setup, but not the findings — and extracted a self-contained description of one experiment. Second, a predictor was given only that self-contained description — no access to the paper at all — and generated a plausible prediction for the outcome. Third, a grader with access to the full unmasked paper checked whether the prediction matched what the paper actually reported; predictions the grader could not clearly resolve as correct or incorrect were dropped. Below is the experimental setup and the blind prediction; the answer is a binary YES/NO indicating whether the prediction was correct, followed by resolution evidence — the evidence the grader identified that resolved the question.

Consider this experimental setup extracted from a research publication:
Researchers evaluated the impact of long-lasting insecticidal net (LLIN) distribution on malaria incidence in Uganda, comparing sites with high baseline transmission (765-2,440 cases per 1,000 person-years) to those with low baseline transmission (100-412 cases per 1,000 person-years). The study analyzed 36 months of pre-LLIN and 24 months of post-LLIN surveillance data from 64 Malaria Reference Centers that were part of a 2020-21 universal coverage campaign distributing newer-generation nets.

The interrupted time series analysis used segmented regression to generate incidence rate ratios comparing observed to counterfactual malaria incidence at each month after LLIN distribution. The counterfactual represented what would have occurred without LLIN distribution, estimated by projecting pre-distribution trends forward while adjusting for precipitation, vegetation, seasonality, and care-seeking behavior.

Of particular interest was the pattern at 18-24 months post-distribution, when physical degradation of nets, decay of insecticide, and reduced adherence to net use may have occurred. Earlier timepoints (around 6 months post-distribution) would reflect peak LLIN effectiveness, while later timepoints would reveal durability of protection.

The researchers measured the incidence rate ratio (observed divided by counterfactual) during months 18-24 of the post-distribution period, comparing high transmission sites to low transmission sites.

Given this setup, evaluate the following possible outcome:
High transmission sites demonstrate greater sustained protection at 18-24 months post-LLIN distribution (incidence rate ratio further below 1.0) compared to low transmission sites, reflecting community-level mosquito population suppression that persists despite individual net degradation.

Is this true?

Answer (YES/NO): YES